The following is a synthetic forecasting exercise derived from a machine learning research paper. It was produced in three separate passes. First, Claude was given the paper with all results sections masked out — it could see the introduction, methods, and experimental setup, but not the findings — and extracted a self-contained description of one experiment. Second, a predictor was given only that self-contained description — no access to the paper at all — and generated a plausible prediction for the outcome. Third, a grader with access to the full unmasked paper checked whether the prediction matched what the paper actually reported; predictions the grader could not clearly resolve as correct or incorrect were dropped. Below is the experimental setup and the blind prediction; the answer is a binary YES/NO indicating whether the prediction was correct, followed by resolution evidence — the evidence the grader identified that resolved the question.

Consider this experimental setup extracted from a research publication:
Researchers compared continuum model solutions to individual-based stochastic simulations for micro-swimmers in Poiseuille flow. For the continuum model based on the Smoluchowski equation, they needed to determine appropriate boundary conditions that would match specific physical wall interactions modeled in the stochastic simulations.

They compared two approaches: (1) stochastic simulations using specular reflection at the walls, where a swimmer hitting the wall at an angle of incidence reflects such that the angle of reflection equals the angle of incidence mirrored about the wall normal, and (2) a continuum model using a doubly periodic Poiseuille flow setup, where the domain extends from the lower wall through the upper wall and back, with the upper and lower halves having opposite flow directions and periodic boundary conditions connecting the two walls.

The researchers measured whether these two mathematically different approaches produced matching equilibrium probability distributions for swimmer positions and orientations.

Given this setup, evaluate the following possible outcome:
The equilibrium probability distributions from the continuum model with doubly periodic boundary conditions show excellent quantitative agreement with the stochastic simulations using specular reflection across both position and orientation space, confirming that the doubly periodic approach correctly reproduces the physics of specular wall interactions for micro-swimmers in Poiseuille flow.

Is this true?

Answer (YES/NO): YES